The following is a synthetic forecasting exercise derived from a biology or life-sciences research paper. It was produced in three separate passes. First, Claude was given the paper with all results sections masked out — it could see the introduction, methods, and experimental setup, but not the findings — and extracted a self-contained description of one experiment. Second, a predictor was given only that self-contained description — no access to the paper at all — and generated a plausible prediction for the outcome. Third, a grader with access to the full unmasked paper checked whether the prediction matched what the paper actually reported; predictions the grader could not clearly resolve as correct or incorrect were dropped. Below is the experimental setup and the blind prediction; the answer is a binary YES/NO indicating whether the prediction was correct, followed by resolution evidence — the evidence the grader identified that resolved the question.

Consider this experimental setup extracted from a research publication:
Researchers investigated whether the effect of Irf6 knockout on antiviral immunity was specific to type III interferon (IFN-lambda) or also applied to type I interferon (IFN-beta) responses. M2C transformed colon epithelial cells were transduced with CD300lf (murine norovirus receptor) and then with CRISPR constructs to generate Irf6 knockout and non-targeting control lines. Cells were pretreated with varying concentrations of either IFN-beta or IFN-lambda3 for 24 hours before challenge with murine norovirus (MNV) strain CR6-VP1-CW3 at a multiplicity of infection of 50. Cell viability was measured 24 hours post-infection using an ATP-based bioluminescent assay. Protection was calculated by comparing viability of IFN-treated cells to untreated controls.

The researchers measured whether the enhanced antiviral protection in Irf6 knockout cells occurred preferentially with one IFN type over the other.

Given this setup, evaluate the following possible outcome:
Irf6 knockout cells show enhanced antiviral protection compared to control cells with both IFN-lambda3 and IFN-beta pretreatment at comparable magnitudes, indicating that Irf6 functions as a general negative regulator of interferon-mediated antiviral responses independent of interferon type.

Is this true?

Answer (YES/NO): NO